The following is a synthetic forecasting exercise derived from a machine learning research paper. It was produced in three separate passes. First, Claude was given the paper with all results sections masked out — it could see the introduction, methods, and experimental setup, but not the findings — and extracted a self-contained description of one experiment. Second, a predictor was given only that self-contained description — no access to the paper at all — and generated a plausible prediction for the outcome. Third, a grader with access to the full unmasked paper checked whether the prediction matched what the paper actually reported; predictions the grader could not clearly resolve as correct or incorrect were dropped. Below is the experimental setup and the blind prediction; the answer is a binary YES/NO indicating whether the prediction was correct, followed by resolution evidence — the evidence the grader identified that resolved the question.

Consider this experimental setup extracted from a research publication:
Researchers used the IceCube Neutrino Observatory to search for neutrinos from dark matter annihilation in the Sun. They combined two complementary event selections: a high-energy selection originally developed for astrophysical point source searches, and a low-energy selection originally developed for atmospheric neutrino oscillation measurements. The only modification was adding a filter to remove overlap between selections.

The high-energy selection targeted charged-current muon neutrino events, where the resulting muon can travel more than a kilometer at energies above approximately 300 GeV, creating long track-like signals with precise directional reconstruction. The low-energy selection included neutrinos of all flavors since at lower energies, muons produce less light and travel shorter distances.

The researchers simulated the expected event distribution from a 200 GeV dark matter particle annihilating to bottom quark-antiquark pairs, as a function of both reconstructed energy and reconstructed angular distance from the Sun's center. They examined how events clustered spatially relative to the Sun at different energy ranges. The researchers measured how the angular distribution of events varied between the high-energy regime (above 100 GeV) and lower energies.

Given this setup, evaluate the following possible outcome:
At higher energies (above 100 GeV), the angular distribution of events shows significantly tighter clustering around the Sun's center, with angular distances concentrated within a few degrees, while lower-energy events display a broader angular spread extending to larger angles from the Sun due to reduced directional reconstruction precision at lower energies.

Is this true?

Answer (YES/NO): YES